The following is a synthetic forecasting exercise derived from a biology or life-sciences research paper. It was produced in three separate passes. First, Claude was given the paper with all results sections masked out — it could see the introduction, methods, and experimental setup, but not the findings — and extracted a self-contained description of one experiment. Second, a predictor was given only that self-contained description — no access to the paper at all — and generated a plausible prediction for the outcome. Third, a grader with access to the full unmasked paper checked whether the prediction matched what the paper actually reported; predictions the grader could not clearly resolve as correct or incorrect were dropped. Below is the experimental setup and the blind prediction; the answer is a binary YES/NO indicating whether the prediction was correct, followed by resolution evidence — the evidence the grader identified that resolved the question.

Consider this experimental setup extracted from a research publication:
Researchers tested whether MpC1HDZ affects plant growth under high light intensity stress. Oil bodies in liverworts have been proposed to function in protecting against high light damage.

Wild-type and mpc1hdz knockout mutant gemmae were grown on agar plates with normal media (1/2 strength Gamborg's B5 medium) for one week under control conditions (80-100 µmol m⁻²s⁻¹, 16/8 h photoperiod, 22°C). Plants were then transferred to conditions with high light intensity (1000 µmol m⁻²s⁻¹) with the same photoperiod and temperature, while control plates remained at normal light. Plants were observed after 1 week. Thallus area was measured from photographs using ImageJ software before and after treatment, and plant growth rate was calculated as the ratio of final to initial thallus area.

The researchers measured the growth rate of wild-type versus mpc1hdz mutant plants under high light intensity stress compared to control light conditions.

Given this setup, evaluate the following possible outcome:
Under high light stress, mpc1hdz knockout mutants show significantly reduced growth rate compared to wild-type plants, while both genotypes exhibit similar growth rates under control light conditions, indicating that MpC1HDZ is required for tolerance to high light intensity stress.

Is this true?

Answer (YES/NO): NO